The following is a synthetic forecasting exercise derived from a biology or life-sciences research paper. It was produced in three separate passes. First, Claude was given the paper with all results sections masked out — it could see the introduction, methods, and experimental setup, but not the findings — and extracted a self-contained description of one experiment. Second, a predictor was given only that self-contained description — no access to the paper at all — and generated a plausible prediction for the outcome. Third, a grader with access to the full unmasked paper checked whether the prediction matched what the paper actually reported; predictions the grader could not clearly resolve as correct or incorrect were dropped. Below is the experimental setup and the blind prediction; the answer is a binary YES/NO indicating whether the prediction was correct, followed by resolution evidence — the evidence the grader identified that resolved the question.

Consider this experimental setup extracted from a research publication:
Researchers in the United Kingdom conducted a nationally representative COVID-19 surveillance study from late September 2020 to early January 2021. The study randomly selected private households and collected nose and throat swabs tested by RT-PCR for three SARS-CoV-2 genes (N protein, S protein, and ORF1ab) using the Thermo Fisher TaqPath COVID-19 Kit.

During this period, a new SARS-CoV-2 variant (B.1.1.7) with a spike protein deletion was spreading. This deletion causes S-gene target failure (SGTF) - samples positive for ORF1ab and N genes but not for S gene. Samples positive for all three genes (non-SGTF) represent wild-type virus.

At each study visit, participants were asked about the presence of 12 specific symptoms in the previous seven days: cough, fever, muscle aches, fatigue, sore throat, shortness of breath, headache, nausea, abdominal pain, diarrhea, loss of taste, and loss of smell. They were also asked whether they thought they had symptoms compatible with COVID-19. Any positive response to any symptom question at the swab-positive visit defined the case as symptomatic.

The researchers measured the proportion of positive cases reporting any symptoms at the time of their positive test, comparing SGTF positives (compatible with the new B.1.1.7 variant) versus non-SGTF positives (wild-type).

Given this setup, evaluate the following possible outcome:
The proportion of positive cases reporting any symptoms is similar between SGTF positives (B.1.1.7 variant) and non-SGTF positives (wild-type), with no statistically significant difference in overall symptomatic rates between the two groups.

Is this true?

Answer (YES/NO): YES